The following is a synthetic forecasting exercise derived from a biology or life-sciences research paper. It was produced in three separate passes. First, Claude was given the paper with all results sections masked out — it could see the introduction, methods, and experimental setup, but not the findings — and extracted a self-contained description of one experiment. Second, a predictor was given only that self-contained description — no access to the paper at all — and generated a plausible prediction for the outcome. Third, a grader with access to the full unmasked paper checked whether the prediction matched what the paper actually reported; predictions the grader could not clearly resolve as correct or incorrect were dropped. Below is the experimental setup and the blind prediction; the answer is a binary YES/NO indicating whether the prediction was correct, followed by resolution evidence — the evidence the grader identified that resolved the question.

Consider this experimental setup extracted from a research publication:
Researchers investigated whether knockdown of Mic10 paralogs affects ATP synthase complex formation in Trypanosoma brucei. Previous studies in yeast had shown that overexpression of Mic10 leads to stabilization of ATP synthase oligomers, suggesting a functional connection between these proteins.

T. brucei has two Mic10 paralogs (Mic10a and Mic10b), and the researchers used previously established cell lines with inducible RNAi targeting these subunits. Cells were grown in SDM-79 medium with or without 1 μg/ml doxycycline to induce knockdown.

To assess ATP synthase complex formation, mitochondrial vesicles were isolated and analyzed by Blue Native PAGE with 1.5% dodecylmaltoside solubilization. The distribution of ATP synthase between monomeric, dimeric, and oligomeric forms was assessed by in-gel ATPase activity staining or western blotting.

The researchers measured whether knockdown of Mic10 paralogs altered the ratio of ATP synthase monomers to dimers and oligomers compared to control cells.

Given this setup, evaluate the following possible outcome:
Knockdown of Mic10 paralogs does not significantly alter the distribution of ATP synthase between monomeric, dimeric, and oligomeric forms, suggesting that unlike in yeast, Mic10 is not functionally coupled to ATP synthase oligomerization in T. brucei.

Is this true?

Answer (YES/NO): YES